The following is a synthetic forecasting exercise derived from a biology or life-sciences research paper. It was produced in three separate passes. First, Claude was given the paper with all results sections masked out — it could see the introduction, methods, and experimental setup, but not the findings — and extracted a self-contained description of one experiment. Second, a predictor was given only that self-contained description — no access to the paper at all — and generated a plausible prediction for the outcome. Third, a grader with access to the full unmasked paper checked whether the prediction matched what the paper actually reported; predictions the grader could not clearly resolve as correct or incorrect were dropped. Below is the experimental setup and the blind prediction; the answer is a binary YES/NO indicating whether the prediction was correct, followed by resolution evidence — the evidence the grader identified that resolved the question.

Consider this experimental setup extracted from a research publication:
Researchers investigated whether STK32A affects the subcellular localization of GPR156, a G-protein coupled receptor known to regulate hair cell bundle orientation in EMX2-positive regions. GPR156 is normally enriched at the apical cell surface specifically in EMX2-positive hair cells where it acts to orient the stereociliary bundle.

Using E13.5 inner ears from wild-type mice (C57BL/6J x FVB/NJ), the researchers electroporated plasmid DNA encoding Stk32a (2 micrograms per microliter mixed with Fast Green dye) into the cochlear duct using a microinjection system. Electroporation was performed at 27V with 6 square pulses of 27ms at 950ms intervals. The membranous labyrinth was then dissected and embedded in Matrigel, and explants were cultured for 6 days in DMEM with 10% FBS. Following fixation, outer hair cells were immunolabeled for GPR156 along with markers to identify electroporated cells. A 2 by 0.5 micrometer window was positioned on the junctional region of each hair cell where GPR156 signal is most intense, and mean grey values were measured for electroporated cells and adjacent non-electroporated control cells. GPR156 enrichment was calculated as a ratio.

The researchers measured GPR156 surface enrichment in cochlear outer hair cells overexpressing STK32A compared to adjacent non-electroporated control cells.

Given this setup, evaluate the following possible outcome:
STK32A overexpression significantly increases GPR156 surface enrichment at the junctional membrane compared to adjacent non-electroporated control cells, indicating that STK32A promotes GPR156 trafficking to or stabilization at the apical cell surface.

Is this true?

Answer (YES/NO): NO